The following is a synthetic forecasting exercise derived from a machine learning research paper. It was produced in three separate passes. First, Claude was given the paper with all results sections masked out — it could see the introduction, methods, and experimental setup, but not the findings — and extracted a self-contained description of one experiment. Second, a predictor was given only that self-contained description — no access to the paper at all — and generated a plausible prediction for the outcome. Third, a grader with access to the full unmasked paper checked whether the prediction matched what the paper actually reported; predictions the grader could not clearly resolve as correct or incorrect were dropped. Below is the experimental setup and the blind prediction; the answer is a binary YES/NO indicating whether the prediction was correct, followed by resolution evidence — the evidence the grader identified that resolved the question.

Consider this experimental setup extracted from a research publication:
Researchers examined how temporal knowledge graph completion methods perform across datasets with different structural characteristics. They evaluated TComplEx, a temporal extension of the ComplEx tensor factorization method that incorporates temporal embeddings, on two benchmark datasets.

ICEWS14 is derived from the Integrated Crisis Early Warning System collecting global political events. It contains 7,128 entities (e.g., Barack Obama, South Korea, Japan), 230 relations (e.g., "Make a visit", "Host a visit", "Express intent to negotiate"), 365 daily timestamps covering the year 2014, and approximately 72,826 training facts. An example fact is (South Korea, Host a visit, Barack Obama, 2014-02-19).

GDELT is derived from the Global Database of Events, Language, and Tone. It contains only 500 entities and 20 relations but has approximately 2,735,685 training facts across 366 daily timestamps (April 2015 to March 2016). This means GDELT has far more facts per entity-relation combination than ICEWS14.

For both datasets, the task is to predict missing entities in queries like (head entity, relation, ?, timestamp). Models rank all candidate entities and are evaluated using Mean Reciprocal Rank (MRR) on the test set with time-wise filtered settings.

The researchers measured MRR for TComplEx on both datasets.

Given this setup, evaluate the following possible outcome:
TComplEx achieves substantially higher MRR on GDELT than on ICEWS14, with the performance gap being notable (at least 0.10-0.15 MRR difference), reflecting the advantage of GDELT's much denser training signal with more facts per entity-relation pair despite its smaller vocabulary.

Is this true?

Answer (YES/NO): NO